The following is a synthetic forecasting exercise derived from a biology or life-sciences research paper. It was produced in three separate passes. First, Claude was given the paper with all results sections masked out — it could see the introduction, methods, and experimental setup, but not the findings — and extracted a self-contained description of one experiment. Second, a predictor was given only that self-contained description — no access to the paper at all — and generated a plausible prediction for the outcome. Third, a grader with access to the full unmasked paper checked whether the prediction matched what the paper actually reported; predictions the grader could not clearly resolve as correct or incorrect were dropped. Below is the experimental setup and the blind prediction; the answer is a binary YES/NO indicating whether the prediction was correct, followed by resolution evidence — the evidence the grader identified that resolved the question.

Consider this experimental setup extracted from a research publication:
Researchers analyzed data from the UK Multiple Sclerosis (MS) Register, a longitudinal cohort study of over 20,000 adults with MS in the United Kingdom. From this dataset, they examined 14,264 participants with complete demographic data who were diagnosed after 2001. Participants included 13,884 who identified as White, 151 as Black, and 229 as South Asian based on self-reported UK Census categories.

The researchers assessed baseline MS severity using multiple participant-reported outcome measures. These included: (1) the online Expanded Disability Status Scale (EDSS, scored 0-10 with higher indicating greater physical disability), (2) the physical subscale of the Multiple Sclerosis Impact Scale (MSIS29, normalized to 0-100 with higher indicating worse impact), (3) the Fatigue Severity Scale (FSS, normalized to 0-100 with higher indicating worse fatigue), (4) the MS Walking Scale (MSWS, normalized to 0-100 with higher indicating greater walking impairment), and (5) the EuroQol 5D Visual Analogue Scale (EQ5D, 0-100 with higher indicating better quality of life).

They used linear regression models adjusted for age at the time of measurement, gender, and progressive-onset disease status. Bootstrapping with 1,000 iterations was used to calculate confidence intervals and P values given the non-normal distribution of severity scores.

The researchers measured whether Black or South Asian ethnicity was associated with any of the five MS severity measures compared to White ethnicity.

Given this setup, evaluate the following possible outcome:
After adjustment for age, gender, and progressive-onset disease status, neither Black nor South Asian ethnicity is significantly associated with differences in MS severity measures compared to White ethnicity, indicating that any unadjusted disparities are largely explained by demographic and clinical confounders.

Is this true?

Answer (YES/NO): NO